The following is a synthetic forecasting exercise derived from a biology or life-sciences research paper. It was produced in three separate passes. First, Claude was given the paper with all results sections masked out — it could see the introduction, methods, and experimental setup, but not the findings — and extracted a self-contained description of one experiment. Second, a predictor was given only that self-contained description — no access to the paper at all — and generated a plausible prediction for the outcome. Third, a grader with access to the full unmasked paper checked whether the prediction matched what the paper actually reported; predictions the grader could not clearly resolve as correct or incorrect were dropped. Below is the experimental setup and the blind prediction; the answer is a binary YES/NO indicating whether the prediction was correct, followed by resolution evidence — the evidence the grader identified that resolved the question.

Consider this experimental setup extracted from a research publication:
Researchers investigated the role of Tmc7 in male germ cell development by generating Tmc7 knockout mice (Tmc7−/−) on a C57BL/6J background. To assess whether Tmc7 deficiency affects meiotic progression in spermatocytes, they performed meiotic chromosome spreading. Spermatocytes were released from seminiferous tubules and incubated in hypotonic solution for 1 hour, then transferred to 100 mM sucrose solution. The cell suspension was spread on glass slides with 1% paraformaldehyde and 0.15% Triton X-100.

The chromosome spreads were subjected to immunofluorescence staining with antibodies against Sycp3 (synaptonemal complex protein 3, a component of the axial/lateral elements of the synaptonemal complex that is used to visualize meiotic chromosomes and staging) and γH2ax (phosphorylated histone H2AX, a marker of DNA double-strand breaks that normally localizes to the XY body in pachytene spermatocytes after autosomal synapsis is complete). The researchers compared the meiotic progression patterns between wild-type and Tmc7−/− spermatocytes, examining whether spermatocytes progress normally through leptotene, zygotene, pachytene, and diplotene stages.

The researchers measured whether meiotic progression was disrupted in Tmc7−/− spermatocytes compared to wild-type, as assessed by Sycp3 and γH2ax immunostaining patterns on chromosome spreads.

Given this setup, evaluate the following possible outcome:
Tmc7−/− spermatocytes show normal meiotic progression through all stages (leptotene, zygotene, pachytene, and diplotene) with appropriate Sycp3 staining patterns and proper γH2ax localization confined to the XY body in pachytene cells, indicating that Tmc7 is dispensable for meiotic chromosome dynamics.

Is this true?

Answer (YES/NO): YES